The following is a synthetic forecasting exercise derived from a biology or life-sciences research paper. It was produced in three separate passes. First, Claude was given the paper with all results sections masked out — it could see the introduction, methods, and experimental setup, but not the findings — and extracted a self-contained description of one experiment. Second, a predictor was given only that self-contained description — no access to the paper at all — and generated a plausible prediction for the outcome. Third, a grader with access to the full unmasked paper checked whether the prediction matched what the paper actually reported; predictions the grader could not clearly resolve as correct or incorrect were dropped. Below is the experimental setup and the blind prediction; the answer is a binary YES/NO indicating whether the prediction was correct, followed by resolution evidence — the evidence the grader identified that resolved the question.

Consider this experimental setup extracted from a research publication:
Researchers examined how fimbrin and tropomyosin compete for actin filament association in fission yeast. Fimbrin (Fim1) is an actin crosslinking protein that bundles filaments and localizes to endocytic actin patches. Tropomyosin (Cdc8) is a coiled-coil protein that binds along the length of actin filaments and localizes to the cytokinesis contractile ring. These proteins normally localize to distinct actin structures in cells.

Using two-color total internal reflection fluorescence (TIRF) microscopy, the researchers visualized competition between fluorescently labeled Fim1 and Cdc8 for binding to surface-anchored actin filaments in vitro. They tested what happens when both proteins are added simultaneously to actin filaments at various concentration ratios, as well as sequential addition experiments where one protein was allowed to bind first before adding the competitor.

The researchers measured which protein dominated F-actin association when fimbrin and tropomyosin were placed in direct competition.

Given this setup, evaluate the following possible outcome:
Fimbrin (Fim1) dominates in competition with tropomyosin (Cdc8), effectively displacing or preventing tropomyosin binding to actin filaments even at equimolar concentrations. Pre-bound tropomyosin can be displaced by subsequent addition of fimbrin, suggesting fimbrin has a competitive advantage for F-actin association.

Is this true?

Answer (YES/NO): YES